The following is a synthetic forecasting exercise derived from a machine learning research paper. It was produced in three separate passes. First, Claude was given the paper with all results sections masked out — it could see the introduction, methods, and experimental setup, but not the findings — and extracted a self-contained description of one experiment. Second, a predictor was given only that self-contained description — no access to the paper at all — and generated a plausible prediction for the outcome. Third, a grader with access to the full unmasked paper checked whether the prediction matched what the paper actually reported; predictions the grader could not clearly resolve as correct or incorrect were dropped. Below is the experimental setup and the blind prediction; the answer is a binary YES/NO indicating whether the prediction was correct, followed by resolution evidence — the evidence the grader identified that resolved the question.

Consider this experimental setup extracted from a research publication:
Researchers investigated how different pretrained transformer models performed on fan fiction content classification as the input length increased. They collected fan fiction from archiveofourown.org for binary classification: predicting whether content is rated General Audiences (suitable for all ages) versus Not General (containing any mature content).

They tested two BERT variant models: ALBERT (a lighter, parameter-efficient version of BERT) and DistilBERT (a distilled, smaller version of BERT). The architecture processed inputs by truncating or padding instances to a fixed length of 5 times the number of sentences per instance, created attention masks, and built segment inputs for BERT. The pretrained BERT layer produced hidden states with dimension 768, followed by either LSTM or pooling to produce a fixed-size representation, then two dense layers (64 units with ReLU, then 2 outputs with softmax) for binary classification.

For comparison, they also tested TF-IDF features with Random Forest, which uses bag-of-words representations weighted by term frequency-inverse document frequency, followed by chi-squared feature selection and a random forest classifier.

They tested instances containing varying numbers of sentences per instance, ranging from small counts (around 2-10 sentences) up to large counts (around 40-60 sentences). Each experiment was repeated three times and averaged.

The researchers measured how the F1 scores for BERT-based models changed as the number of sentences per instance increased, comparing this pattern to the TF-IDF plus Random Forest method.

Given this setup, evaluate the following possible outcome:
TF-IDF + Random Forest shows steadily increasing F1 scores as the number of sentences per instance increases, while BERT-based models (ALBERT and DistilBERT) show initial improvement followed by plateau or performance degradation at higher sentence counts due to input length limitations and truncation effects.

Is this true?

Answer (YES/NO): NO